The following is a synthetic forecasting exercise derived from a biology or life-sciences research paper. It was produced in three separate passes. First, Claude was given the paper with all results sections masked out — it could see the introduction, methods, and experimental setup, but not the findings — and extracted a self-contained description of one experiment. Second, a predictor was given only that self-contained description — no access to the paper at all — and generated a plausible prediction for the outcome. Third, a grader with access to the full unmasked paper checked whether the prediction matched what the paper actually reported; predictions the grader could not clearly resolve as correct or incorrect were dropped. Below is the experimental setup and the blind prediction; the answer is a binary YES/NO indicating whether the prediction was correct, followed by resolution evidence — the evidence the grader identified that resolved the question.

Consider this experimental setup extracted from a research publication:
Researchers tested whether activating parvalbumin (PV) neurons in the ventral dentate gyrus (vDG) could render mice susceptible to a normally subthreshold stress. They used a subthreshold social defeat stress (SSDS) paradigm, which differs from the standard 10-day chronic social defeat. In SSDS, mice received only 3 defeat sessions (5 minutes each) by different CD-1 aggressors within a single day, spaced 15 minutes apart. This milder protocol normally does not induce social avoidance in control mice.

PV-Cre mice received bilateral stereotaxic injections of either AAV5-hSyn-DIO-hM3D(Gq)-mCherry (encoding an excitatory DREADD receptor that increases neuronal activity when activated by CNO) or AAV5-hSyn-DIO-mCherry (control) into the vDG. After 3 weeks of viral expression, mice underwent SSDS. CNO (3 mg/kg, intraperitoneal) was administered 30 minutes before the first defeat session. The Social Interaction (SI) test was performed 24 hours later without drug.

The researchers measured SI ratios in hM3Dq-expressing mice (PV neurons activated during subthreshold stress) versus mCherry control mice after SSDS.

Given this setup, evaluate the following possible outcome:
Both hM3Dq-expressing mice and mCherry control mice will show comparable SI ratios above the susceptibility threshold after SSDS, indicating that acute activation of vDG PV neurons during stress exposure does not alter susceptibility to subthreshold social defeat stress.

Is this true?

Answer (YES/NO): YES